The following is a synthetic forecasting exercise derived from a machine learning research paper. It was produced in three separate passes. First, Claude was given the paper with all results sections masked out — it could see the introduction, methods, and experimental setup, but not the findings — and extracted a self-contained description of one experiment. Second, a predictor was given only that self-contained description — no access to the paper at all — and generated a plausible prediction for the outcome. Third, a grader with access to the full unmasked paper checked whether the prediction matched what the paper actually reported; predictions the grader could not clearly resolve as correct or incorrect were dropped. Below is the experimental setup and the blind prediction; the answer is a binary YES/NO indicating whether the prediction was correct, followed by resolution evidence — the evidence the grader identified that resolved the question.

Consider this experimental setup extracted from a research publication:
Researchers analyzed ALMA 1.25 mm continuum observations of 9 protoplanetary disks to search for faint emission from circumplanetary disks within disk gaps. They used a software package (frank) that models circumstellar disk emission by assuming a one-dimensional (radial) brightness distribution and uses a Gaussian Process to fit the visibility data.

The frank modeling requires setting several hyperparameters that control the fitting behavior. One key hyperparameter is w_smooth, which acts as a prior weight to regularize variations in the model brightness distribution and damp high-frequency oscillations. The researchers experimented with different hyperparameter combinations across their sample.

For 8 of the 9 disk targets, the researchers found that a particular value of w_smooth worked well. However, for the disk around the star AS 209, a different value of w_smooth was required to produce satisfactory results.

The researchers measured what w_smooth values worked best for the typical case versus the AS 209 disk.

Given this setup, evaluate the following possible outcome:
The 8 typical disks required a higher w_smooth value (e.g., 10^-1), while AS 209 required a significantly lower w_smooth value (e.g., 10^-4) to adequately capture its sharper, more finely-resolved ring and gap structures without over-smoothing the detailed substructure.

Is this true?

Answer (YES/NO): NO